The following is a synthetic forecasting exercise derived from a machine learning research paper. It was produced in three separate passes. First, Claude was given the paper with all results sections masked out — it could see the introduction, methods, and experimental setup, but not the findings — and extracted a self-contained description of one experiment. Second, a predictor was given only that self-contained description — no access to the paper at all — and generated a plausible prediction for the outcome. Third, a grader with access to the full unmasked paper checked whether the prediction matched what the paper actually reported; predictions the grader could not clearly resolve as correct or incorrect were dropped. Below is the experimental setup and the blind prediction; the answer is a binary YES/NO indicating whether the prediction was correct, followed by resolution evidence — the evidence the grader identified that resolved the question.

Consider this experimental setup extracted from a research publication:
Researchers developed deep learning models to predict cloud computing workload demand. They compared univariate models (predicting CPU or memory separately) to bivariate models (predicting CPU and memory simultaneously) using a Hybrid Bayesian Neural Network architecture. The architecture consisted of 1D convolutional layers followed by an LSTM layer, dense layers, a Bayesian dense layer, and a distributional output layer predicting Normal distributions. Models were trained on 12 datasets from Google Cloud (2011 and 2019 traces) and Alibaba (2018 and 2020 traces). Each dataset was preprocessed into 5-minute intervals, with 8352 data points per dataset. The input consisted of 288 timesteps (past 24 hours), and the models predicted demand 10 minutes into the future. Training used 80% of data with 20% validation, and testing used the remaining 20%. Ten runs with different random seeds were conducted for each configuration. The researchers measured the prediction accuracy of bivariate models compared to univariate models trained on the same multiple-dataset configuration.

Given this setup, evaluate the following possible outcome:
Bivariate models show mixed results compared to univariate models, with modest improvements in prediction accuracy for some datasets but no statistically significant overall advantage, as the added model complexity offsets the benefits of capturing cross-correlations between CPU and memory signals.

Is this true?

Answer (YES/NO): NO